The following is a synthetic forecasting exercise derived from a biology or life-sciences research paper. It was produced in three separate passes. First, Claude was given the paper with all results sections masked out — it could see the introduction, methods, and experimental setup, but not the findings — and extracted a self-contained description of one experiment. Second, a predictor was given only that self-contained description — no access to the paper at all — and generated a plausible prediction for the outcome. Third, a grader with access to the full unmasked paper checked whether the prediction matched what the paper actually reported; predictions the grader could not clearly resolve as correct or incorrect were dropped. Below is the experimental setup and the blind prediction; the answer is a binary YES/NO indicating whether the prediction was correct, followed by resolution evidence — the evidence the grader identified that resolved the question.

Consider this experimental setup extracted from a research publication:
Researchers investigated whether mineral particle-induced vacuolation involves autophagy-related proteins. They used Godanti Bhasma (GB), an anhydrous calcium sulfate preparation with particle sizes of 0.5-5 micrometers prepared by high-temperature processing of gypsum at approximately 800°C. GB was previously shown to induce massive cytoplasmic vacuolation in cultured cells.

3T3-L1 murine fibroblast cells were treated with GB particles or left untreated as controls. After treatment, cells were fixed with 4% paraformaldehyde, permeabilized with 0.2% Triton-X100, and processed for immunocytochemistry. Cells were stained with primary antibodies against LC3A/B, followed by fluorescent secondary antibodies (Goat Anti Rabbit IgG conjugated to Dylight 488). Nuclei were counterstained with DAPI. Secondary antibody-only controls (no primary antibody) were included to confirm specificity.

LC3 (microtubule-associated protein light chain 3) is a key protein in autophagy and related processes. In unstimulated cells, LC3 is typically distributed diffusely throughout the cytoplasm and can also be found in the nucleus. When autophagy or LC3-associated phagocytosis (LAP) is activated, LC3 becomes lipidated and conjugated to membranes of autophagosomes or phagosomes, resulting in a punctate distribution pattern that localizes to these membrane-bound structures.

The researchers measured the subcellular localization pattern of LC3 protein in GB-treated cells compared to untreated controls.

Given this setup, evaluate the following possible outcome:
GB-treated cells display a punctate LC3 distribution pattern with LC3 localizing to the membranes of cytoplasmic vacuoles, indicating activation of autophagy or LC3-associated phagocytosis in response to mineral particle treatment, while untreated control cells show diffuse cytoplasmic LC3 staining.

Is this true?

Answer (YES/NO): NO